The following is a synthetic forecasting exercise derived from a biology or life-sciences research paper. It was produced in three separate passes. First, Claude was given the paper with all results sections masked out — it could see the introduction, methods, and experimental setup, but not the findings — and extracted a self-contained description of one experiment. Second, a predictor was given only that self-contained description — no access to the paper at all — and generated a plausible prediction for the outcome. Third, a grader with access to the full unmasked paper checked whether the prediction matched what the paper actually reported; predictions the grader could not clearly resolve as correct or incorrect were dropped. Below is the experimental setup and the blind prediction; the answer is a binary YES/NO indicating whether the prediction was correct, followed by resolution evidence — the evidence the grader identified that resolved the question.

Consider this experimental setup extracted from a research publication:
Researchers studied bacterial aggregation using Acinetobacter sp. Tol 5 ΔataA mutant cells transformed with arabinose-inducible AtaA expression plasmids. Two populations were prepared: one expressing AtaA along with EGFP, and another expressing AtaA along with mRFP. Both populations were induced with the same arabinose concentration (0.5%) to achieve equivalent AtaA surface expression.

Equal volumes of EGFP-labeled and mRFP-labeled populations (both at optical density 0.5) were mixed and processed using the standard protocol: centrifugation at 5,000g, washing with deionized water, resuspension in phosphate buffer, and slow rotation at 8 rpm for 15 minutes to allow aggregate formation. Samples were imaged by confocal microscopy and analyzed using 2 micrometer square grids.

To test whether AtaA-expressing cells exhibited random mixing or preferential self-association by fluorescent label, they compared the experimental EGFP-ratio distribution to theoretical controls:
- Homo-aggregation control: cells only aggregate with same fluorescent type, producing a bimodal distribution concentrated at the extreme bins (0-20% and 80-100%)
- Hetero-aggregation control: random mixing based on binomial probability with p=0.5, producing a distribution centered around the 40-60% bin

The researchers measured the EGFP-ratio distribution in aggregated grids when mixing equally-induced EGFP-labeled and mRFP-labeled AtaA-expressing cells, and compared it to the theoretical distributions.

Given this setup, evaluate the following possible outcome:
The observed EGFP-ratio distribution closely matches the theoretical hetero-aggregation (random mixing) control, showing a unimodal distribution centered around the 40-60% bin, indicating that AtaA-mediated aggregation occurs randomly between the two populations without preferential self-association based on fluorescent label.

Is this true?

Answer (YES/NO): YES